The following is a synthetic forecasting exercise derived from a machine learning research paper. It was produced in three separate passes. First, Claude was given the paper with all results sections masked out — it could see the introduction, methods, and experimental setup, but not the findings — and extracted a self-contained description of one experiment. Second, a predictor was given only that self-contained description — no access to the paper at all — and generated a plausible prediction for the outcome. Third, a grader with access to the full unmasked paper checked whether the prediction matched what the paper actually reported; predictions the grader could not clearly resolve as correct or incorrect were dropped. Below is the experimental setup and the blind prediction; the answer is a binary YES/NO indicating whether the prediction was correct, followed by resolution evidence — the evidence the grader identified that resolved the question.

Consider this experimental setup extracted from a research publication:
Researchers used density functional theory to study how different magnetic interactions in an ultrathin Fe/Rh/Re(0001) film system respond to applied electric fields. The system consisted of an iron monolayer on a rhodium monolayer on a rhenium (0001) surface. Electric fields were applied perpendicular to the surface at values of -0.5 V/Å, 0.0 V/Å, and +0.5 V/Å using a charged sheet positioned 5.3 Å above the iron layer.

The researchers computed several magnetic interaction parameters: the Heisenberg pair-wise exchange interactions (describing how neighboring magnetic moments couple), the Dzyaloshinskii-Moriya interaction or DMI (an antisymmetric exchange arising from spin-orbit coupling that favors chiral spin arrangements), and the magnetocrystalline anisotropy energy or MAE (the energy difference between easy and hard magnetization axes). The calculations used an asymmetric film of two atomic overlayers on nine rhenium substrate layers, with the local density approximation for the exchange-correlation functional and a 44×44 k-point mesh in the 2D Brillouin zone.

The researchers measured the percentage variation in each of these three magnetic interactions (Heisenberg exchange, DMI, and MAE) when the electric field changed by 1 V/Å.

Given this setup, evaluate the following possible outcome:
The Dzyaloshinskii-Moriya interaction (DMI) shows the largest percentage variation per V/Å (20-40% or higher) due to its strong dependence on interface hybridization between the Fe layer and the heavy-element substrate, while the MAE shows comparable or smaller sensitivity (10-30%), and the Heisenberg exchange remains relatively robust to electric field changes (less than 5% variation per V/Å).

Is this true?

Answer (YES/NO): NO